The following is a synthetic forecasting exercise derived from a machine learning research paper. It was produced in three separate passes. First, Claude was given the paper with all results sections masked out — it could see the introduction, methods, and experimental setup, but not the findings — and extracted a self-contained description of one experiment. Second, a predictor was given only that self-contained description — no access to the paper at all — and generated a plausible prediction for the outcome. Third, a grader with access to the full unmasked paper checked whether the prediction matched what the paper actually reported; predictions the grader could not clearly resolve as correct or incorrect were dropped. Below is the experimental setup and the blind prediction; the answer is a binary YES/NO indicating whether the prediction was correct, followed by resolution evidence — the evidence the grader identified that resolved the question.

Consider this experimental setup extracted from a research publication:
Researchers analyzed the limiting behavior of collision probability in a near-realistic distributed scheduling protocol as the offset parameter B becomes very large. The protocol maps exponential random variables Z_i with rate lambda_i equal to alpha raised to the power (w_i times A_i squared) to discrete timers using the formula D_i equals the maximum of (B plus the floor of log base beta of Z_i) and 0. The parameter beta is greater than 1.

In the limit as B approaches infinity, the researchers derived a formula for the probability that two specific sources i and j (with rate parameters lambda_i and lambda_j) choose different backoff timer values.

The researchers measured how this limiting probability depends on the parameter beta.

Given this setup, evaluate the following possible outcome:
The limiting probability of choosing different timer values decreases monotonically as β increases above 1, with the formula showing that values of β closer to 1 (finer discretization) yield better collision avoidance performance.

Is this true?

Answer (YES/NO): YES